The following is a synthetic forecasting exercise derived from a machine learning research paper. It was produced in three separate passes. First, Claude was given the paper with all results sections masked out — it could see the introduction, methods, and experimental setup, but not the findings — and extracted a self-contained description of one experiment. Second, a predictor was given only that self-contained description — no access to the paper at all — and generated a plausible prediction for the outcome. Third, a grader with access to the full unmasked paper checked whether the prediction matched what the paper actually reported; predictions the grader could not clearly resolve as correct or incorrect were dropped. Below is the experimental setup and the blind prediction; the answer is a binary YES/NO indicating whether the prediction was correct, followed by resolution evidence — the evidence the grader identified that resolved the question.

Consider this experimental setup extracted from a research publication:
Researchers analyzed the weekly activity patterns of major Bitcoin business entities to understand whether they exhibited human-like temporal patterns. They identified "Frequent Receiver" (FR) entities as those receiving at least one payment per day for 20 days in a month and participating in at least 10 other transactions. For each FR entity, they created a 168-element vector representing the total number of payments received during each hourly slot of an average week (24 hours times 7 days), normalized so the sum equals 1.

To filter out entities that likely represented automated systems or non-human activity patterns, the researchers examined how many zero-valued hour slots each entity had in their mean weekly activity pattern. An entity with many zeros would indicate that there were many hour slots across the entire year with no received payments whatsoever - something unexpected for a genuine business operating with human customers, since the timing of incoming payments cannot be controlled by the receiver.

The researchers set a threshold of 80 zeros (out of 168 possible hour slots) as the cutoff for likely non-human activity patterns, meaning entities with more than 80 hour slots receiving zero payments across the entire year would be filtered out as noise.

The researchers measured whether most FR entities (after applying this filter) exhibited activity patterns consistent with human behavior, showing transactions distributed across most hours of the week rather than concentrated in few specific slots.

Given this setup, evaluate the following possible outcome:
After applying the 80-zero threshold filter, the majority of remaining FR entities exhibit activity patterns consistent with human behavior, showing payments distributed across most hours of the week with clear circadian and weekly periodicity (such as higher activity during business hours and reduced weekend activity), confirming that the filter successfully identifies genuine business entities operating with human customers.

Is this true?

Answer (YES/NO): YES